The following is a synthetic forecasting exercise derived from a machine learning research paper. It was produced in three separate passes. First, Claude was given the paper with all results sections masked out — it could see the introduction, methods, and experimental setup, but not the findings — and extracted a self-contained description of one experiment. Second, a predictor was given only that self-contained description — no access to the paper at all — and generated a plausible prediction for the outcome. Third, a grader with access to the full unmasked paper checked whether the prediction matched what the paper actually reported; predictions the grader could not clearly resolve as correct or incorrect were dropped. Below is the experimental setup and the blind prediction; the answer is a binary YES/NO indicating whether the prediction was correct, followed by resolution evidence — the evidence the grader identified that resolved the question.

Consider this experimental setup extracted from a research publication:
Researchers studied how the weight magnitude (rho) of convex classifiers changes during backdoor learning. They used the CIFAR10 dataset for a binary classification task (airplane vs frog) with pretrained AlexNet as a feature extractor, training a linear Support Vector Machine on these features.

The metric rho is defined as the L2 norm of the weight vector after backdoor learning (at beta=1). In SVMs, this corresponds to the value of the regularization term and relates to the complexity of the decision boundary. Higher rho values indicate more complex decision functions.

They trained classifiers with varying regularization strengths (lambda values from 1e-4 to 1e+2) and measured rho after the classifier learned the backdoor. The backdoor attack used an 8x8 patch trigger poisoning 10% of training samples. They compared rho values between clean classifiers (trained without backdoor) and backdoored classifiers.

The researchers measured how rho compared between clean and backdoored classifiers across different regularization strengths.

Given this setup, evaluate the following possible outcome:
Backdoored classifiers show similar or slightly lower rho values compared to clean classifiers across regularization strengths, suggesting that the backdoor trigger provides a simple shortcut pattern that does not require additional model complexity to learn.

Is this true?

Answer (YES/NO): NO